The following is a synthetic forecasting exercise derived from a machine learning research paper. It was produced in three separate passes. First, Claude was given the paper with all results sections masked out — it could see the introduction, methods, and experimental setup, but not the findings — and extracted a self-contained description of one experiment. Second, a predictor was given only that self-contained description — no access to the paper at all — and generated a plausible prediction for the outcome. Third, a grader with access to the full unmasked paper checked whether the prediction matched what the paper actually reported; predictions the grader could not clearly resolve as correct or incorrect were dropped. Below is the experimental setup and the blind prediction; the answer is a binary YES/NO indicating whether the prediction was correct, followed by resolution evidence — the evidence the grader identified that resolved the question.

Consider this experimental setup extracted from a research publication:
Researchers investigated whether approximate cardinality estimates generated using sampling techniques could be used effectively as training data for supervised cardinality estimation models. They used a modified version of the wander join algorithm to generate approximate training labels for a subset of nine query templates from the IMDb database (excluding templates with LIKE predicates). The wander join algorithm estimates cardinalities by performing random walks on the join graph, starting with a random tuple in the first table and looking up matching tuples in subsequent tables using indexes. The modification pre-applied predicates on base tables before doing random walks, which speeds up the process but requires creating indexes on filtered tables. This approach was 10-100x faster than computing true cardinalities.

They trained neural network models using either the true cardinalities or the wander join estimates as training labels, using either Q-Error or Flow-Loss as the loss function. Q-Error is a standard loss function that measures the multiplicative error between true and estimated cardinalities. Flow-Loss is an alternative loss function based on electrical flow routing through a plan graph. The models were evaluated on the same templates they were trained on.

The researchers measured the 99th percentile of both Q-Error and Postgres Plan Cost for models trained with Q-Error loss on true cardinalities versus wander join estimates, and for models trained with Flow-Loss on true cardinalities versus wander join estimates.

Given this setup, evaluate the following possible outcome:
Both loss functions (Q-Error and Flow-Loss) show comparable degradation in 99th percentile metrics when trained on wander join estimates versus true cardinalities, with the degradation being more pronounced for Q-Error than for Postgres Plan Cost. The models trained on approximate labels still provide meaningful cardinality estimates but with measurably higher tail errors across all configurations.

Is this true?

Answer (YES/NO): NO